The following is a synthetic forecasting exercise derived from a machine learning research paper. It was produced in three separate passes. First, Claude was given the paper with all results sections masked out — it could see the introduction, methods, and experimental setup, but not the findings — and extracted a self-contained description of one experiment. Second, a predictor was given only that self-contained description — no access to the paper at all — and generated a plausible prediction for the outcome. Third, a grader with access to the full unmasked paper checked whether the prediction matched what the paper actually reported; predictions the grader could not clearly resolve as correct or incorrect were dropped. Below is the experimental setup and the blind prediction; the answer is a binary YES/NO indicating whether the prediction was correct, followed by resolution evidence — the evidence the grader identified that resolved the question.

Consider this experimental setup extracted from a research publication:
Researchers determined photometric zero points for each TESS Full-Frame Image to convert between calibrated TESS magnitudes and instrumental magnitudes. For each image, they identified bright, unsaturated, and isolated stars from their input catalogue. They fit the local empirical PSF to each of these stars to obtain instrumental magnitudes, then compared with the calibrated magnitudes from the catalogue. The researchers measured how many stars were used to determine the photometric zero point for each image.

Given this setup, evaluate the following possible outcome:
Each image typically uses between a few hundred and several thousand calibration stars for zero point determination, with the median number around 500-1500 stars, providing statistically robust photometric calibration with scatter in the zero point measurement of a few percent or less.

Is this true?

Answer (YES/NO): NO